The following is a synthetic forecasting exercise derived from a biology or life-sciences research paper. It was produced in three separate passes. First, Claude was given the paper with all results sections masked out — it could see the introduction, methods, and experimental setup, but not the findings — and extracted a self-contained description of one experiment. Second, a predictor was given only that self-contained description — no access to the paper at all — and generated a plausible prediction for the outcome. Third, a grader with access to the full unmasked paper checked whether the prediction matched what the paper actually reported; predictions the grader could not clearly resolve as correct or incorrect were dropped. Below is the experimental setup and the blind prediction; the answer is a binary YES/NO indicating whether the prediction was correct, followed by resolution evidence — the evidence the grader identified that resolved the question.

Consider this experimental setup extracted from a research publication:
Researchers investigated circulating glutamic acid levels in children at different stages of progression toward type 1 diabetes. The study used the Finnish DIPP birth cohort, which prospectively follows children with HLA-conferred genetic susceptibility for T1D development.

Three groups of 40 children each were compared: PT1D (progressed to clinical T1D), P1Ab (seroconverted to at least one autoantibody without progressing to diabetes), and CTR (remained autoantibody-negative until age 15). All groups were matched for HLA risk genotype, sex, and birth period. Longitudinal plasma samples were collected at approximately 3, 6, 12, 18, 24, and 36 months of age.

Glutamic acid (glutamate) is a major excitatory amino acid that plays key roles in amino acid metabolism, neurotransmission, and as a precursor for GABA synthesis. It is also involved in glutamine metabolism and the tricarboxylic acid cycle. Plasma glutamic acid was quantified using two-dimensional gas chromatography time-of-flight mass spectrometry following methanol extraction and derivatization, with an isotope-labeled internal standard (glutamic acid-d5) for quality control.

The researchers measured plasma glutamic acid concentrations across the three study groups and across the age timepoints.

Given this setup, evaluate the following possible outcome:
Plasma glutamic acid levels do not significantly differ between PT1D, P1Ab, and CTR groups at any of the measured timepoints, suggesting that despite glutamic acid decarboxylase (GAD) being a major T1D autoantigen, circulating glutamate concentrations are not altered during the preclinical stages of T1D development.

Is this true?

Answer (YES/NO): NO